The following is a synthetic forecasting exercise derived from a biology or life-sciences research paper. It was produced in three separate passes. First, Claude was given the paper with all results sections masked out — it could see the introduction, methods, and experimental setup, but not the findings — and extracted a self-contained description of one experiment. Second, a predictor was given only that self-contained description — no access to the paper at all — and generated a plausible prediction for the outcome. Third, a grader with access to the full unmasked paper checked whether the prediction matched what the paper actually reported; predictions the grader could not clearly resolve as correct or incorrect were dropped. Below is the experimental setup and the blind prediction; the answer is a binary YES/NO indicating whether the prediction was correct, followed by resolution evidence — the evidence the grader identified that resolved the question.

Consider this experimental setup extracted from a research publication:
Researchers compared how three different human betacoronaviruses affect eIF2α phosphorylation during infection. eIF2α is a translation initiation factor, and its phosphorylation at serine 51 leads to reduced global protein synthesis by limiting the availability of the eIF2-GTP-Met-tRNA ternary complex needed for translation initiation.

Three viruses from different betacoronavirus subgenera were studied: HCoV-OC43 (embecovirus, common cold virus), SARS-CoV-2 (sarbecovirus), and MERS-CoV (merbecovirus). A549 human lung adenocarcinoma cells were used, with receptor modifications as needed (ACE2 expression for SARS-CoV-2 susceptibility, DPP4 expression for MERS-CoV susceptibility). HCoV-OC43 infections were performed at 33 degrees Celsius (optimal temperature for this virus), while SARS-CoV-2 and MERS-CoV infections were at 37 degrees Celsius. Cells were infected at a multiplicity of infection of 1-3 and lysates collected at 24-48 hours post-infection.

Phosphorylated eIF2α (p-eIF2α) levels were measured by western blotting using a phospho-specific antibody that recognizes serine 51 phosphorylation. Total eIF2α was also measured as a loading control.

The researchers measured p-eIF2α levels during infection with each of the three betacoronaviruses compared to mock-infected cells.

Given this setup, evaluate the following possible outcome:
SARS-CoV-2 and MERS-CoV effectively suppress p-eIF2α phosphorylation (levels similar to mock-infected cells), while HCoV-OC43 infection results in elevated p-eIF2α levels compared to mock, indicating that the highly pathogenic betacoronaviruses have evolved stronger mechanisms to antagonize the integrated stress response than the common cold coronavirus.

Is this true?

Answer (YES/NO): NO